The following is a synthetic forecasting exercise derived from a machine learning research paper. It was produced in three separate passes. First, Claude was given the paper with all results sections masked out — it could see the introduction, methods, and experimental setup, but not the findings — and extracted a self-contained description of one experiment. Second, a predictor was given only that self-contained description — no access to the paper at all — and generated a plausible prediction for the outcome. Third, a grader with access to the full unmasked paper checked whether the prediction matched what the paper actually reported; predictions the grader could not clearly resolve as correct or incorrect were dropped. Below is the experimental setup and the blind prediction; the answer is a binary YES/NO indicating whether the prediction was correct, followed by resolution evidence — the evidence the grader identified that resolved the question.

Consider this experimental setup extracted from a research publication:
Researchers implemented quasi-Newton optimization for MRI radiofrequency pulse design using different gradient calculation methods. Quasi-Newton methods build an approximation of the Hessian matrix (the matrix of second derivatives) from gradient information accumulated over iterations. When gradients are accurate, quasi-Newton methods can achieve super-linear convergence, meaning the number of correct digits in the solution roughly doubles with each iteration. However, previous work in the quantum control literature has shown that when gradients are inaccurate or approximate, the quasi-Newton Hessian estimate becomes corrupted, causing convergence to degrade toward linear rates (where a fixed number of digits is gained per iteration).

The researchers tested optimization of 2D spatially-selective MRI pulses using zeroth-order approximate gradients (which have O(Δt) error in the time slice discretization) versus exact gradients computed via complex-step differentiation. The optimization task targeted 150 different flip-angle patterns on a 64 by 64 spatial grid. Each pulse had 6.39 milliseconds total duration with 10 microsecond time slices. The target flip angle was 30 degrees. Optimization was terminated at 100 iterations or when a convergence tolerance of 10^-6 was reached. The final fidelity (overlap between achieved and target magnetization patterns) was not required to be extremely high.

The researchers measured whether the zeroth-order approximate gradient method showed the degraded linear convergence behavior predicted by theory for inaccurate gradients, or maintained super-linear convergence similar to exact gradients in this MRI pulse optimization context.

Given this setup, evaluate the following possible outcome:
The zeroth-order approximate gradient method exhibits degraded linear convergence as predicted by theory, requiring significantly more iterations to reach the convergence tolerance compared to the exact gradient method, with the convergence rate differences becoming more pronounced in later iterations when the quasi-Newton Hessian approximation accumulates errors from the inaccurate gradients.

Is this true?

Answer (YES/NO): NO